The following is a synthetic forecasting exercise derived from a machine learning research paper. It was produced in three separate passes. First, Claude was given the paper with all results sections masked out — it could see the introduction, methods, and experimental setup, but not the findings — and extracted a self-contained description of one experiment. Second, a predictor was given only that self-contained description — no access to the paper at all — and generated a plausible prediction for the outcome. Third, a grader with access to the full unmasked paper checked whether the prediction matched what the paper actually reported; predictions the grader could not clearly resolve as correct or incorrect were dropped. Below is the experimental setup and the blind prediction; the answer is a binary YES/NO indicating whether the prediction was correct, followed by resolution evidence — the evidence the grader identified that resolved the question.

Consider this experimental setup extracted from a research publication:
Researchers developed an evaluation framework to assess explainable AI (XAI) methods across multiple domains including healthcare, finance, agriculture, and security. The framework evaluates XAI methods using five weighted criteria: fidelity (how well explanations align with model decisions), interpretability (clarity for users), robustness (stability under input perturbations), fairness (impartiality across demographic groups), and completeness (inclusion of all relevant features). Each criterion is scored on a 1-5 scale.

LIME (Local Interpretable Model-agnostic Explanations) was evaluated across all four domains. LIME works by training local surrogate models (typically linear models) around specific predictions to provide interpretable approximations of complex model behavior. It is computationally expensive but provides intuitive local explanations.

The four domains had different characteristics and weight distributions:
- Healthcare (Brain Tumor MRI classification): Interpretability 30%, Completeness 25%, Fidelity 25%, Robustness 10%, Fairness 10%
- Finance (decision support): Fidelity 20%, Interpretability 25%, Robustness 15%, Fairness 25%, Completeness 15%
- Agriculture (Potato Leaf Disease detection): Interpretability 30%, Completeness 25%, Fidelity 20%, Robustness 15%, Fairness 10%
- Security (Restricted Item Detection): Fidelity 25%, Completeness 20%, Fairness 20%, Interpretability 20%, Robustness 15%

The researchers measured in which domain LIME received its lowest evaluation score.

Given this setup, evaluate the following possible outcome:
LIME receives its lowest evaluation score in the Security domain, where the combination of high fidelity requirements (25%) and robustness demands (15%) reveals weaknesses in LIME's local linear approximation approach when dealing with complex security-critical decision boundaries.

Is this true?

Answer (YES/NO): NO